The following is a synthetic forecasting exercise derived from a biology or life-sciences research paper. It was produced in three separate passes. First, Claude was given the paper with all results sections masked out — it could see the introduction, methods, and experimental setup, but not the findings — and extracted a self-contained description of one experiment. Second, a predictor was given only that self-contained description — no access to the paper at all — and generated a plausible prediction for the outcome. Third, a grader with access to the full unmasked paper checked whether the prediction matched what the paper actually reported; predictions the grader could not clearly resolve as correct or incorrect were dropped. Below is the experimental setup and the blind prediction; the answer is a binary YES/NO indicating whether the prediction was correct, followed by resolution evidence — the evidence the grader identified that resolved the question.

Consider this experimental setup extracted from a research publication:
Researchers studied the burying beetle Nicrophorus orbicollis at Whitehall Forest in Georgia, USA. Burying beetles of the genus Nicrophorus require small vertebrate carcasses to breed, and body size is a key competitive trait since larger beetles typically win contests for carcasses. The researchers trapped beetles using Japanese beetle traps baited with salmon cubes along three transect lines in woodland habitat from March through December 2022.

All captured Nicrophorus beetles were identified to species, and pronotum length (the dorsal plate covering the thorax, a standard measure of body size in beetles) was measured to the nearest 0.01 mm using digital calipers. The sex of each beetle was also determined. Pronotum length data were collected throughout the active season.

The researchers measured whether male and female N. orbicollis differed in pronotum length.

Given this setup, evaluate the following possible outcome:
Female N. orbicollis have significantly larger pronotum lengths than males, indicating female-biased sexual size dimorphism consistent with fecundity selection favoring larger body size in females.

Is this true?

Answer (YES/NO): NO